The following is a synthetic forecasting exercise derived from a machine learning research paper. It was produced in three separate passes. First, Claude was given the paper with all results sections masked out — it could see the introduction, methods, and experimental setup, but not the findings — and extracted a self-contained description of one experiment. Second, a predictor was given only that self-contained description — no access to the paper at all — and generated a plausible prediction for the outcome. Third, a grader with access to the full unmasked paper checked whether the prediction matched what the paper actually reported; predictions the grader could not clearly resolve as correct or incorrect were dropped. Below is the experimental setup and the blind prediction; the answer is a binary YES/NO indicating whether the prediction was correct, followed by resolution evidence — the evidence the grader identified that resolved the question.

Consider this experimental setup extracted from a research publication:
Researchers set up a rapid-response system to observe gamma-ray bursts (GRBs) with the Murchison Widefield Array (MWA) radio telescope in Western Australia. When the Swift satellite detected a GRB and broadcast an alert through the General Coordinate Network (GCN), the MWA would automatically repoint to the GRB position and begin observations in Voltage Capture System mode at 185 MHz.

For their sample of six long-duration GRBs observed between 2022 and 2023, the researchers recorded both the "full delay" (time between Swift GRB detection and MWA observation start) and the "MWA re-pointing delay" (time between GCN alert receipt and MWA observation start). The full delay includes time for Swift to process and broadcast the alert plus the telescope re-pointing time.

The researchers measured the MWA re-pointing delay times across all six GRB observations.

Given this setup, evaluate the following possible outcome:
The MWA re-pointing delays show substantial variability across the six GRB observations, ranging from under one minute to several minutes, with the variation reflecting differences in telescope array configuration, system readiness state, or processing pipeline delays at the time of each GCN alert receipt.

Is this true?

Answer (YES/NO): NO